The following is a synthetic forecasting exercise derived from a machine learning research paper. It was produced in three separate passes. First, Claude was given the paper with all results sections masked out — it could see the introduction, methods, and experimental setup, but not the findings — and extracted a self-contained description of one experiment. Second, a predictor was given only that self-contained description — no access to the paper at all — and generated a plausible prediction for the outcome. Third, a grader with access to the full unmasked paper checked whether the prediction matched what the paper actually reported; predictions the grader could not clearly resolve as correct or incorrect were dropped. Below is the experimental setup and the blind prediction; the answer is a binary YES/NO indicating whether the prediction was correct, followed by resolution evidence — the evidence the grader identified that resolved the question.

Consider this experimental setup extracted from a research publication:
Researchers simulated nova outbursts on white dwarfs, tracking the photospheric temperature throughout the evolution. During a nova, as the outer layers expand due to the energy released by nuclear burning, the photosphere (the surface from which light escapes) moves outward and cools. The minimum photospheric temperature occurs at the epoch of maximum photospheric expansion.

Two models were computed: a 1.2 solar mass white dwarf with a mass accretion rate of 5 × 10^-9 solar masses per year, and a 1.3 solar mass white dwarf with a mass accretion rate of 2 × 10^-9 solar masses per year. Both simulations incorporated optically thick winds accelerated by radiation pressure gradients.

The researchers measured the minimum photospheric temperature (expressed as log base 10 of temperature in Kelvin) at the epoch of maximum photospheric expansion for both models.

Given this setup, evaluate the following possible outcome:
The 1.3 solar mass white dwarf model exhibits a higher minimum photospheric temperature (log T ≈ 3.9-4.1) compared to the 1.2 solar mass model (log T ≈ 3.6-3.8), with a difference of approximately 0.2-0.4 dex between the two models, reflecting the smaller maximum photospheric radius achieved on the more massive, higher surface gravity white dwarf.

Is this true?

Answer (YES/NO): NO